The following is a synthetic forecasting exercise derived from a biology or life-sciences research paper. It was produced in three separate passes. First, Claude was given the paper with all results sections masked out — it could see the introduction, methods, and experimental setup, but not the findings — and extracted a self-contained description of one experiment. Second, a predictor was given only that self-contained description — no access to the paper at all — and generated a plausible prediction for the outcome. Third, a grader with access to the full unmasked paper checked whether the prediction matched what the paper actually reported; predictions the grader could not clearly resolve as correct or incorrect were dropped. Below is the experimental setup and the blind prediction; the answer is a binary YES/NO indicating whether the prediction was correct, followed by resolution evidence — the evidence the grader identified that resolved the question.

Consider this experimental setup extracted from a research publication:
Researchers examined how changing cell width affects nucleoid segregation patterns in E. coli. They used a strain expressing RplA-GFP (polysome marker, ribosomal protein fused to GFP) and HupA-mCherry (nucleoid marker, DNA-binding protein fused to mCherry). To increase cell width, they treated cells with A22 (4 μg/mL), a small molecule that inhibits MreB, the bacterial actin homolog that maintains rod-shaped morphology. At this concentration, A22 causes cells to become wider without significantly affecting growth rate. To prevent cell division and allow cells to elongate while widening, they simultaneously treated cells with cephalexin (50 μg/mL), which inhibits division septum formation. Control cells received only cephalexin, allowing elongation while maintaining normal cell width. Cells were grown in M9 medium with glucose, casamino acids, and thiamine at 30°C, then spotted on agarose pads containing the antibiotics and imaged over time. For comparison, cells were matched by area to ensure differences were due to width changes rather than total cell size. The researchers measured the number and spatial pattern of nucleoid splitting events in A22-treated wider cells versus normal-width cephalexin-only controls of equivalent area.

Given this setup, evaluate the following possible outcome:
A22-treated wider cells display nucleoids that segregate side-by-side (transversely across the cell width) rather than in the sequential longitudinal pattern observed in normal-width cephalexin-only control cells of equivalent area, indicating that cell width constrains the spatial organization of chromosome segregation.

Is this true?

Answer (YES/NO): NO